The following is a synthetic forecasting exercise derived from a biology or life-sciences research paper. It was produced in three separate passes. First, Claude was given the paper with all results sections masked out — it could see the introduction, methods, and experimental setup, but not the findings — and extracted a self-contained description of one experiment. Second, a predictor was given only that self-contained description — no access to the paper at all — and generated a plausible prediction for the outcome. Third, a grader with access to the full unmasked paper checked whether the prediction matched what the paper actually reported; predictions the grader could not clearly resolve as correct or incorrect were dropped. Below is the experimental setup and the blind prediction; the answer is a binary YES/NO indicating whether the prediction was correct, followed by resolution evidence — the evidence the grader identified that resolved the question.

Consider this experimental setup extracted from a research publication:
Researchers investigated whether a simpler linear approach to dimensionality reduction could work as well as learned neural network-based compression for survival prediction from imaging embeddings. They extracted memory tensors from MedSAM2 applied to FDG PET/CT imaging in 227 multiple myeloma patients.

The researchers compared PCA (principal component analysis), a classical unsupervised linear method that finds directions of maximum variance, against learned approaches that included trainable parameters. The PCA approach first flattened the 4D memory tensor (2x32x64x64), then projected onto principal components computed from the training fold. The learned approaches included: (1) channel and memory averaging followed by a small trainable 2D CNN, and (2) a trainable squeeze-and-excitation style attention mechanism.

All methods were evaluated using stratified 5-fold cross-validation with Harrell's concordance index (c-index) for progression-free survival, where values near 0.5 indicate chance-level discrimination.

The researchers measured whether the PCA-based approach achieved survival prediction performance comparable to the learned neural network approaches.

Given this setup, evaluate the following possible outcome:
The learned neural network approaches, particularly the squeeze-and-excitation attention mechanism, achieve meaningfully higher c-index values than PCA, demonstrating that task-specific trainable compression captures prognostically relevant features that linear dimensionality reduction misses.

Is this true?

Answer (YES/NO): NO